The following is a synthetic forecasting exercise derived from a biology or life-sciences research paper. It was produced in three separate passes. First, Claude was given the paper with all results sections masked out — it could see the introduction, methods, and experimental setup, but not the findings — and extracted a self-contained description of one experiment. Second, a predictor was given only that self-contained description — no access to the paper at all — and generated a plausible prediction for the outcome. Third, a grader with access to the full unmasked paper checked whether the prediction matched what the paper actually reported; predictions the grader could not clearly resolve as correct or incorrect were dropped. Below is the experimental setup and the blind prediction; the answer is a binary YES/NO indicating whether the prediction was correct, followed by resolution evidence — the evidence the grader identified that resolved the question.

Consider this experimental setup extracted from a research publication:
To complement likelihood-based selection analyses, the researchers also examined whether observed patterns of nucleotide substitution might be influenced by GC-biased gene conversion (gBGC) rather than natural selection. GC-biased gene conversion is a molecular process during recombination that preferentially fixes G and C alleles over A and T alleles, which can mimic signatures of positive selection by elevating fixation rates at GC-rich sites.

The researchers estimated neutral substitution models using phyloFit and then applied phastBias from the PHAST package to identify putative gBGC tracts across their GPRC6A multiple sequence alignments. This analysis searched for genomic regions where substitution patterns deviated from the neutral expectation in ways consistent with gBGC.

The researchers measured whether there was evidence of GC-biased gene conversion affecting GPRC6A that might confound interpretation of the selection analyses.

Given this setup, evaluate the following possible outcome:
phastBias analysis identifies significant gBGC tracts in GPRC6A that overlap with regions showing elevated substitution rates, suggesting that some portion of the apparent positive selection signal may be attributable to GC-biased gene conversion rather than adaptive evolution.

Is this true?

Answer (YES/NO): NO